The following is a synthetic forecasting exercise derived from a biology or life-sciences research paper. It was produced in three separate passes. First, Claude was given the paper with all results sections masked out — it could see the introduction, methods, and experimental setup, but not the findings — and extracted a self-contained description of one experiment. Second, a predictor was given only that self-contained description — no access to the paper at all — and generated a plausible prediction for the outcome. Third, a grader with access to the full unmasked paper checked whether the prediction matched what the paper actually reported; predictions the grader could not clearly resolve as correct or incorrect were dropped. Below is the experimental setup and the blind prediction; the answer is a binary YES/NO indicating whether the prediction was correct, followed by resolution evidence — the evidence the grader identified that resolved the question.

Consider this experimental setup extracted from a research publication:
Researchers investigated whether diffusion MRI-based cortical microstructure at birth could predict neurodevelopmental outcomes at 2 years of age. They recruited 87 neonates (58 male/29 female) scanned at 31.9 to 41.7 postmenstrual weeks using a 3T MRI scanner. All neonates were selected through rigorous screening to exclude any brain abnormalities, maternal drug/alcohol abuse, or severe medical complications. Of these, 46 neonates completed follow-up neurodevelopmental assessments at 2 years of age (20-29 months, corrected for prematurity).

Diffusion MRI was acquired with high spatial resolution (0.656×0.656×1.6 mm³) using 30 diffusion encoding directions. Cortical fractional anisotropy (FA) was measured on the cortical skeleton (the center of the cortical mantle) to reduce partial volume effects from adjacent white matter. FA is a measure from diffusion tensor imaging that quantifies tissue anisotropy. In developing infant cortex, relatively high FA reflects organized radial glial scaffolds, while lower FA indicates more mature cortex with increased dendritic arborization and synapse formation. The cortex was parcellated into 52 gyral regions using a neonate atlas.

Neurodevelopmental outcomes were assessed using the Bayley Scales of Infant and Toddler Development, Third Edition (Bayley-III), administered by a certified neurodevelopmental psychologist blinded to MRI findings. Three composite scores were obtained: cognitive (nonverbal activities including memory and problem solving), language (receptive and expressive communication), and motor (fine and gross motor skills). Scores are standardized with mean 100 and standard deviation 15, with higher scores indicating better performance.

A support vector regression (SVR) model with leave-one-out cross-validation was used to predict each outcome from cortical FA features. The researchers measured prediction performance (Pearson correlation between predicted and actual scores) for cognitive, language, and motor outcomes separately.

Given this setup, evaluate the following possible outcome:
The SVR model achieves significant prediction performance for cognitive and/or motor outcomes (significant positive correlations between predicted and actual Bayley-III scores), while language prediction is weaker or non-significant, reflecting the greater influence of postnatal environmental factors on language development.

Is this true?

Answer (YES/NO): NO